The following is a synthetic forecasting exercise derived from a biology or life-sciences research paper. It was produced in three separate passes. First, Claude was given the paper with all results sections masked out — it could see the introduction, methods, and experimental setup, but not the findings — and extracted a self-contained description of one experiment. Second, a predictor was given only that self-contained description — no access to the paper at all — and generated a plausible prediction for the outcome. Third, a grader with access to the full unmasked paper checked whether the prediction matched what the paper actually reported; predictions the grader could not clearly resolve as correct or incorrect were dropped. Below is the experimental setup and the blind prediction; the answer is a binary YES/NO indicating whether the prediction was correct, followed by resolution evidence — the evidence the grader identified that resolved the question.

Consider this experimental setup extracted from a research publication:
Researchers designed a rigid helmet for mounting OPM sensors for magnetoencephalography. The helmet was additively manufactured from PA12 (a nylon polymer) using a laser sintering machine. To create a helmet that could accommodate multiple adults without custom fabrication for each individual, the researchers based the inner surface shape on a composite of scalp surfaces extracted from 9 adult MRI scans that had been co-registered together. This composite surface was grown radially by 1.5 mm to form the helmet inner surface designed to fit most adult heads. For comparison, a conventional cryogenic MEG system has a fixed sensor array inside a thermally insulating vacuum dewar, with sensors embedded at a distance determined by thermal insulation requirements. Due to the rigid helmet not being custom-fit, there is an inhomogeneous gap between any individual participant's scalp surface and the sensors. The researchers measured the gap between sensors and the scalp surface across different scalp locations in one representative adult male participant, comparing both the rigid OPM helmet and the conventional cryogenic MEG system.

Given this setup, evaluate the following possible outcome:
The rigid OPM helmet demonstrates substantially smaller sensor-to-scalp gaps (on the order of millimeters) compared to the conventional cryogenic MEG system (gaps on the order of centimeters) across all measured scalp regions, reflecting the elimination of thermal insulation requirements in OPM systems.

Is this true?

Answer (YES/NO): NO